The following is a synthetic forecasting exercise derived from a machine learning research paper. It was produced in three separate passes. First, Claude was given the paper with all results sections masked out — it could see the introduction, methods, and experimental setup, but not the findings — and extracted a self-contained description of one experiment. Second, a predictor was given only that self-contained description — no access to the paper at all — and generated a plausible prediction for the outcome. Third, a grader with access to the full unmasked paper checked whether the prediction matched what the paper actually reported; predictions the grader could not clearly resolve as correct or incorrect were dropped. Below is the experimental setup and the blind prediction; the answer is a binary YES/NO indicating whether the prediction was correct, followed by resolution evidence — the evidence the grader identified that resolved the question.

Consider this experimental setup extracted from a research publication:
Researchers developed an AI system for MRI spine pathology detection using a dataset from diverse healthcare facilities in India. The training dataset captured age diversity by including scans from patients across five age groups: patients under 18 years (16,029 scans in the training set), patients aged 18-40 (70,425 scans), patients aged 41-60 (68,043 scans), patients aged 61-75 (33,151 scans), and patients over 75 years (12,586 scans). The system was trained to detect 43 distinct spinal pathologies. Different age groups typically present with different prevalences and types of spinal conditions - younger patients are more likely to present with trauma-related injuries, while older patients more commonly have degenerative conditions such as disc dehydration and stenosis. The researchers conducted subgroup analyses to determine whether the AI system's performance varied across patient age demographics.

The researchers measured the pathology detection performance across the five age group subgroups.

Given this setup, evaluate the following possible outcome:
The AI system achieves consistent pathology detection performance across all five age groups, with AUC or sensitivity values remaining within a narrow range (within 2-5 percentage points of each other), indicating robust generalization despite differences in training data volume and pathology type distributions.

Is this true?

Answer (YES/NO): NO